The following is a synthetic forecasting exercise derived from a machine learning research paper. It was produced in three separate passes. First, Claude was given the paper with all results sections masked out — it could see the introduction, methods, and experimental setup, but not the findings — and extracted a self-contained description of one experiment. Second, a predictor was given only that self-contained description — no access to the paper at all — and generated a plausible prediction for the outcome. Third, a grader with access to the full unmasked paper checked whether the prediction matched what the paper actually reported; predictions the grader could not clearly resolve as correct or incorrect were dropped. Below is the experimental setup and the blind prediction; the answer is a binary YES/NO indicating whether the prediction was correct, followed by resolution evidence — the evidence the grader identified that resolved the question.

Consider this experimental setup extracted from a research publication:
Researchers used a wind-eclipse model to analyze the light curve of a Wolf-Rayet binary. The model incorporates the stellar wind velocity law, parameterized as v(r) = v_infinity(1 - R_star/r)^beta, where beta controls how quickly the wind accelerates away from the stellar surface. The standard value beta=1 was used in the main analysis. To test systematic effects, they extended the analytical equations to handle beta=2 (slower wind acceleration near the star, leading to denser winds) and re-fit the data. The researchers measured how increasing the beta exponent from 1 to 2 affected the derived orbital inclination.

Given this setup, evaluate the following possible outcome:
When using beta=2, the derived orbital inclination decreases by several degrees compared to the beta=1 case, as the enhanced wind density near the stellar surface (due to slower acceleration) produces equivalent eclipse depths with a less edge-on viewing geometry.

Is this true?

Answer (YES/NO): NO